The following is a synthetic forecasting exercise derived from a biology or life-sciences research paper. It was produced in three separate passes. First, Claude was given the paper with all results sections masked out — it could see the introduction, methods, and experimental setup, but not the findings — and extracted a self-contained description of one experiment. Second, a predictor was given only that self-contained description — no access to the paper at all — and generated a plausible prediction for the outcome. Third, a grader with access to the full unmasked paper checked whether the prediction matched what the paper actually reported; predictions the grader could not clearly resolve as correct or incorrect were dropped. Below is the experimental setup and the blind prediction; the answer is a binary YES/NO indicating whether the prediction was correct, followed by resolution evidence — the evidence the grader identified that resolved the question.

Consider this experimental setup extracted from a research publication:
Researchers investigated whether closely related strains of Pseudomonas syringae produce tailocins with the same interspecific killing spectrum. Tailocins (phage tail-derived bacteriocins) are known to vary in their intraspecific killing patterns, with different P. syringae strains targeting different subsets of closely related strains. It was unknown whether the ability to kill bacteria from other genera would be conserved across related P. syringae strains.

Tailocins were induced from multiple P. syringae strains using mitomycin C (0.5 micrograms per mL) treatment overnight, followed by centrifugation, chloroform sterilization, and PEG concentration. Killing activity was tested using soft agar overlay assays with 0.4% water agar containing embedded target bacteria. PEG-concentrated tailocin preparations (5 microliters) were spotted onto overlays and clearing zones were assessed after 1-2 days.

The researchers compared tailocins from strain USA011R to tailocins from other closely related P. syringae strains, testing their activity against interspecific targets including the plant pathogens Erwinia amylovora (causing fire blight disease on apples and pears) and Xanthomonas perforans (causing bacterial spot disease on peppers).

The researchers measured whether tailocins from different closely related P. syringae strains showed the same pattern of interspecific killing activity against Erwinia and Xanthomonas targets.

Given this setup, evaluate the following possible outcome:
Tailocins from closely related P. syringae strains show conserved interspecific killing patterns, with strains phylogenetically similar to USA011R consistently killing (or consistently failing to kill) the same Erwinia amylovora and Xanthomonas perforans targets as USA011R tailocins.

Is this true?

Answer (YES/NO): NO